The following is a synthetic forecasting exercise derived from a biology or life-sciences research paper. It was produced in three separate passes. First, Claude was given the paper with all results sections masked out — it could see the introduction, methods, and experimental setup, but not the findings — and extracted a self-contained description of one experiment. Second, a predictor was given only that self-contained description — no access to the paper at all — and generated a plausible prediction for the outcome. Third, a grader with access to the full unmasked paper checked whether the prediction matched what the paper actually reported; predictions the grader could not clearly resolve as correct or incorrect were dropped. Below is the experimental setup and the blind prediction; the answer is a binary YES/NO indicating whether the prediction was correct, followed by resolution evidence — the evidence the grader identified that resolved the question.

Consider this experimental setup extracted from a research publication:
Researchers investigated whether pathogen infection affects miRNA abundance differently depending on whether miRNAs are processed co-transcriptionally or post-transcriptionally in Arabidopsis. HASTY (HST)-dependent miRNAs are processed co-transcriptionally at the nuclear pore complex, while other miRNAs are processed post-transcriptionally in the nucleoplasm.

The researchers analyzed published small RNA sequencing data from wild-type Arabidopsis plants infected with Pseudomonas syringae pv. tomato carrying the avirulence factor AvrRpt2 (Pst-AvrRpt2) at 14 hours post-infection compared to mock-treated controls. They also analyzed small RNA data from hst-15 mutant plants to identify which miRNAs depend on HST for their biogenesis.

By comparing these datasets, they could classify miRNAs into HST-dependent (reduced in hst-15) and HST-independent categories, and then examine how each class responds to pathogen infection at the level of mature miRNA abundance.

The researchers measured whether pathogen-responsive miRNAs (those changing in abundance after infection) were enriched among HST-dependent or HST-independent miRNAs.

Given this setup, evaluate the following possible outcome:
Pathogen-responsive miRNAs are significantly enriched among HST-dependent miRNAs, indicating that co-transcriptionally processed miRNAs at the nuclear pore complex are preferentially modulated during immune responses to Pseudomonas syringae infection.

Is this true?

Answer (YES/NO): NO